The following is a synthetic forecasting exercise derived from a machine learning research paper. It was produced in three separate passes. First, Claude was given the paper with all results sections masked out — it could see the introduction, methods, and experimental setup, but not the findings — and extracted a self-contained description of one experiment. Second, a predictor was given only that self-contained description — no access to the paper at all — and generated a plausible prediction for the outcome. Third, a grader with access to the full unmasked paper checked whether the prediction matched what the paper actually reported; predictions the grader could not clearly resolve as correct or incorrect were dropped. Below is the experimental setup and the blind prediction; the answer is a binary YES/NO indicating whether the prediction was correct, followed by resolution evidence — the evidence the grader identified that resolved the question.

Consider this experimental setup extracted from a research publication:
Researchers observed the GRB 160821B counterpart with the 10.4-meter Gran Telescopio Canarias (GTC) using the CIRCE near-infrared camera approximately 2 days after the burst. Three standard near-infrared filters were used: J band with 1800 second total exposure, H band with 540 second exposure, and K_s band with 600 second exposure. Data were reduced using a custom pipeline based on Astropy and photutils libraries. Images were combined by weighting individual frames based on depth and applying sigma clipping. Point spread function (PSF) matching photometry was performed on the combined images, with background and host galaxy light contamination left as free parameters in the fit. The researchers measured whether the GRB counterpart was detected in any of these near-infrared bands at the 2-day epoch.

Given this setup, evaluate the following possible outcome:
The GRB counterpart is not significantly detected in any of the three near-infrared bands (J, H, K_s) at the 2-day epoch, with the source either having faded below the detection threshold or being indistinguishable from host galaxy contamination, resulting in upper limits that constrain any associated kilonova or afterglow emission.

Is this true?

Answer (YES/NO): YES